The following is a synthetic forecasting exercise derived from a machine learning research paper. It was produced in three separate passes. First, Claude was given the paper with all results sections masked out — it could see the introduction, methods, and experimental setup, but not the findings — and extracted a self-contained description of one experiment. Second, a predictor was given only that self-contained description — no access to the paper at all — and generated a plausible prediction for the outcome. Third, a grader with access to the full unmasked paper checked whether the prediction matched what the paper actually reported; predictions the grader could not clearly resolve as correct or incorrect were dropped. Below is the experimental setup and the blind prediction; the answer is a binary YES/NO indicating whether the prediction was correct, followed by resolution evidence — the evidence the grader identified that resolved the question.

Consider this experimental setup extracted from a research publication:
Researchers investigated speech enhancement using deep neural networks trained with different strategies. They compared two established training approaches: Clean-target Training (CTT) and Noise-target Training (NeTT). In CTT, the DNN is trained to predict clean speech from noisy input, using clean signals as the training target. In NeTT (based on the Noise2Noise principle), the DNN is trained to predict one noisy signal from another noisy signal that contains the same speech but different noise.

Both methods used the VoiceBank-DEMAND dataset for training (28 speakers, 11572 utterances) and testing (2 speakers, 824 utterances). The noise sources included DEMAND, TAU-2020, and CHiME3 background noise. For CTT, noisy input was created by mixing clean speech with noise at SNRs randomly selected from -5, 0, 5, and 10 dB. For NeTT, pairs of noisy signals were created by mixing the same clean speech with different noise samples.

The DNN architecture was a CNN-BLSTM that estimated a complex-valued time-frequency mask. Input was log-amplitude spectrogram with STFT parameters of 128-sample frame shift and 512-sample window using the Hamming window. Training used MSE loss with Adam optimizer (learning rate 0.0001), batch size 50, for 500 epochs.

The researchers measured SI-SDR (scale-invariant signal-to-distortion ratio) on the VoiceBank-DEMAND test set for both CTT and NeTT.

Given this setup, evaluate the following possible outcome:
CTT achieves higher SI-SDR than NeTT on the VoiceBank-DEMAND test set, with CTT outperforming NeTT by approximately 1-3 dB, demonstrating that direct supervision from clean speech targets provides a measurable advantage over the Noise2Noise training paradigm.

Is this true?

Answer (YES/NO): NO